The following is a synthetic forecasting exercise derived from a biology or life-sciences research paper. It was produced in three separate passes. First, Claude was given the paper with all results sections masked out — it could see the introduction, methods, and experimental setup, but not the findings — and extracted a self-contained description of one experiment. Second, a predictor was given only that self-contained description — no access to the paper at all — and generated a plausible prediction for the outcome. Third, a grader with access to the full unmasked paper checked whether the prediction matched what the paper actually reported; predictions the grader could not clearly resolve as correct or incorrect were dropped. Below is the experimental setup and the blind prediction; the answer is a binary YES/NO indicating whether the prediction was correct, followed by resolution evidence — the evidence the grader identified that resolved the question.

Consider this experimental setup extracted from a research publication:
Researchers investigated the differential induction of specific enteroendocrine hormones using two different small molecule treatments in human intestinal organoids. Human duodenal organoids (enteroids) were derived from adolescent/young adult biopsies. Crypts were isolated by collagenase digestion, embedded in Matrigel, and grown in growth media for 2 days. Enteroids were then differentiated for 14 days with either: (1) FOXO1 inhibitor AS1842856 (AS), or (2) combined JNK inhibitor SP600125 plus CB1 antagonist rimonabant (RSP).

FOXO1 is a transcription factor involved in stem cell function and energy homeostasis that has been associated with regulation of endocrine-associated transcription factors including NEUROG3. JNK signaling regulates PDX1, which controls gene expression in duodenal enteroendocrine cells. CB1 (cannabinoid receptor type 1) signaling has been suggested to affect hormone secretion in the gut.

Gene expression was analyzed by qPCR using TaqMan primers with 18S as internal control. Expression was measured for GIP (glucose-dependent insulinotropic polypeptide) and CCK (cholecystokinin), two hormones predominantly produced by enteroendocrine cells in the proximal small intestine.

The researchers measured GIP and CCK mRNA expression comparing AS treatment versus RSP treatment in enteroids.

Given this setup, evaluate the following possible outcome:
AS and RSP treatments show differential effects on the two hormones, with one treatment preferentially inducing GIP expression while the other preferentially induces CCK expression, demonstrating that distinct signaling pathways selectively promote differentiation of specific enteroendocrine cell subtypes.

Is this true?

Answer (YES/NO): NO